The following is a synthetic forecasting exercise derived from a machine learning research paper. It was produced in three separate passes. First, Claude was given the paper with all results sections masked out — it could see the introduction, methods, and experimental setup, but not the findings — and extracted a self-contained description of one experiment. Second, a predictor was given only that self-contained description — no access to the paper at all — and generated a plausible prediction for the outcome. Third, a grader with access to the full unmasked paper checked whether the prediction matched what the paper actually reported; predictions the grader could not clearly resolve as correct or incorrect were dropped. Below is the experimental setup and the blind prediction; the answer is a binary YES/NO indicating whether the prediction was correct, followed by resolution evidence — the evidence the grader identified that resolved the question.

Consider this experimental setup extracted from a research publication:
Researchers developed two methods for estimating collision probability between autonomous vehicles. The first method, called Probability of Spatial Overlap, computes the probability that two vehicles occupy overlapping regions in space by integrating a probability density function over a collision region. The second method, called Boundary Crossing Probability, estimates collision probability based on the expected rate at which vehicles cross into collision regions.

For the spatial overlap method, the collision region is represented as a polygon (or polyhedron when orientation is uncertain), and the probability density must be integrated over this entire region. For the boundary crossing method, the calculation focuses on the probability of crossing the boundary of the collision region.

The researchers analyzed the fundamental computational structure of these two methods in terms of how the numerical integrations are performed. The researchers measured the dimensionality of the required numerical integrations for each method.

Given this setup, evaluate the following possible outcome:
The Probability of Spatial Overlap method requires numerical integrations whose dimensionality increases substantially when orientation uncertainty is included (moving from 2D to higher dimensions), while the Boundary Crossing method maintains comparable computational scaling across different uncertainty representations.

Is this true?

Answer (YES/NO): NO